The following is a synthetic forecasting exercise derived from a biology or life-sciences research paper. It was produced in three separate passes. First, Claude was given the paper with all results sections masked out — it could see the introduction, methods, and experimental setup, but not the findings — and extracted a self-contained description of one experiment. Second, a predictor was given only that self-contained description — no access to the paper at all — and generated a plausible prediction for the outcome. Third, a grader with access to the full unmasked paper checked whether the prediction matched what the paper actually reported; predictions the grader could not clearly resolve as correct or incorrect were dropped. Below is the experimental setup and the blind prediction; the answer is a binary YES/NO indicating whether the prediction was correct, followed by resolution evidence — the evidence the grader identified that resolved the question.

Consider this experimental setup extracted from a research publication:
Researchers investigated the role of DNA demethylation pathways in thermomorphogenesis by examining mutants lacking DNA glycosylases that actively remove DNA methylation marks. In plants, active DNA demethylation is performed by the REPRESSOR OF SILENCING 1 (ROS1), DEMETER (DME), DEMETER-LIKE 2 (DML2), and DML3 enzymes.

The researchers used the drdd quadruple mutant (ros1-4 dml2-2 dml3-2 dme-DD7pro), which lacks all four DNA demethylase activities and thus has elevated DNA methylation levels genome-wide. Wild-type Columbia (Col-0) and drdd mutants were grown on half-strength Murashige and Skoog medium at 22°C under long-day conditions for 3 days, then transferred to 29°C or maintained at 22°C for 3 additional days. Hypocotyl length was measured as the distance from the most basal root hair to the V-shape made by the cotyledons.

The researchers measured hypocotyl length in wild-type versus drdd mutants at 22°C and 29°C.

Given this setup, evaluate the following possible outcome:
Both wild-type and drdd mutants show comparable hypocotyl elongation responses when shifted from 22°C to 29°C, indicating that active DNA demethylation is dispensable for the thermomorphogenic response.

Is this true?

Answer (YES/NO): YES